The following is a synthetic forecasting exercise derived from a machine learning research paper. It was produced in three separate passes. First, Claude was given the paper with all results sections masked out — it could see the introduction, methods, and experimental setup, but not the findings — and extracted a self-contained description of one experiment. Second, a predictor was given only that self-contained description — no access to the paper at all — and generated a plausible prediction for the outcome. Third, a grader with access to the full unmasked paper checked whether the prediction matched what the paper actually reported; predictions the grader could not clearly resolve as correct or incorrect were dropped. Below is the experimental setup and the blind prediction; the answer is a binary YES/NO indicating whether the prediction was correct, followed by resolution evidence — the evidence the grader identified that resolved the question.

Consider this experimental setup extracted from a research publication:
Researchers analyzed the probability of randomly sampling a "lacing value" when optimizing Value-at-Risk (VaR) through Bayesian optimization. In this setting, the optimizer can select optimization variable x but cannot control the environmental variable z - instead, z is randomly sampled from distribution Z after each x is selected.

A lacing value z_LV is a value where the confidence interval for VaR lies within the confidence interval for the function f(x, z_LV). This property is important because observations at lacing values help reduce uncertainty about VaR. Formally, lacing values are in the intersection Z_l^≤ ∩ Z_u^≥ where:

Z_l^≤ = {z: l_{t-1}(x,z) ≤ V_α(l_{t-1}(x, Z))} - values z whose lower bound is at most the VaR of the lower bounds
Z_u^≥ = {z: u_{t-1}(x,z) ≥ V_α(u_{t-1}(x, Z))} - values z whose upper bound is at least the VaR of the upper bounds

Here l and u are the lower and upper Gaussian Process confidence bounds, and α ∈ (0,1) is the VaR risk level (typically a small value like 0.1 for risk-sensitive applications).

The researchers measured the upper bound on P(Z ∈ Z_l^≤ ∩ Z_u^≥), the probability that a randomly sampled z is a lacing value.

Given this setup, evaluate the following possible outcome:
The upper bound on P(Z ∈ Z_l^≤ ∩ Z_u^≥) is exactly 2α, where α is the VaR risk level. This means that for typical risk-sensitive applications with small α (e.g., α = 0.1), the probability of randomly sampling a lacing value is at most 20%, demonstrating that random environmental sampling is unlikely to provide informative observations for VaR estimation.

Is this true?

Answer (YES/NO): NO